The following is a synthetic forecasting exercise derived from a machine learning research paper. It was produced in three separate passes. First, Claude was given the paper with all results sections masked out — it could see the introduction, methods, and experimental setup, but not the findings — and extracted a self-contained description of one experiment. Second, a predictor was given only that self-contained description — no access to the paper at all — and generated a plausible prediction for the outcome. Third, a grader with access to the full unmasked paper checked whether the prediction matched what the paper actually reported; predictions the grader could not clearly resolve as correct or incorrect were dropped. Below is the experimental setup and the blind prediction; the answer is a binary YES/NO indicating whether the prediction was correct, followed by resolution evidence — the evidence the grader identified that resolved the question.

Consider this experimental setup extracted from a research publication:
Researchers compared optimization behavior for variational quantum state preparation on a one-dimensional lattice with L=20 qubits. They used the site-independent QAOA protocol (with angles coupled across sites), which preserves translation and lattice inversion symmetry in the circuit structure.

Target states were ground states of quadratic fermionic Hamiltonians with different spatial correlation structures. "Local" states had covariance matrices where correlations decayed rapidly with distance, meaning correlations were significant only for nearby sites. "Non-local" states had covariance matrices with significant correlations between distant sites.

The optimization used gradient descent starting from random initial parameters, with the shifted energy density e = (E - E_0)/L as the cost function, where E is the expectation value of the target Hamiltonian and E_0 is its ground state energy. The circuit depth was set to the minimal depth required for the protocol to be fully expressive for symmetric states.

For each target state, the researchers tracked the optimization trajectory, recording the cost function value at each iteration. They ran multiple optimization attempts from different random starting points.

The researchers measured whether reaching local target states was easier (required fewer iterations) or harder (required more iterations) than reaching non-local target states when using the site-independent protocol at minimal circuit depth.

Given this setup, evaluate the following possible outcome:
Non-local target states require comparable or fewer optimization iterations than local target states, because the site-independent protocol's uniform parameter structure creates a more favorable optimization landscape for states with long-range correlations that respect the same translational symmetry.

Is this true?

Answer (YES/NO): NO